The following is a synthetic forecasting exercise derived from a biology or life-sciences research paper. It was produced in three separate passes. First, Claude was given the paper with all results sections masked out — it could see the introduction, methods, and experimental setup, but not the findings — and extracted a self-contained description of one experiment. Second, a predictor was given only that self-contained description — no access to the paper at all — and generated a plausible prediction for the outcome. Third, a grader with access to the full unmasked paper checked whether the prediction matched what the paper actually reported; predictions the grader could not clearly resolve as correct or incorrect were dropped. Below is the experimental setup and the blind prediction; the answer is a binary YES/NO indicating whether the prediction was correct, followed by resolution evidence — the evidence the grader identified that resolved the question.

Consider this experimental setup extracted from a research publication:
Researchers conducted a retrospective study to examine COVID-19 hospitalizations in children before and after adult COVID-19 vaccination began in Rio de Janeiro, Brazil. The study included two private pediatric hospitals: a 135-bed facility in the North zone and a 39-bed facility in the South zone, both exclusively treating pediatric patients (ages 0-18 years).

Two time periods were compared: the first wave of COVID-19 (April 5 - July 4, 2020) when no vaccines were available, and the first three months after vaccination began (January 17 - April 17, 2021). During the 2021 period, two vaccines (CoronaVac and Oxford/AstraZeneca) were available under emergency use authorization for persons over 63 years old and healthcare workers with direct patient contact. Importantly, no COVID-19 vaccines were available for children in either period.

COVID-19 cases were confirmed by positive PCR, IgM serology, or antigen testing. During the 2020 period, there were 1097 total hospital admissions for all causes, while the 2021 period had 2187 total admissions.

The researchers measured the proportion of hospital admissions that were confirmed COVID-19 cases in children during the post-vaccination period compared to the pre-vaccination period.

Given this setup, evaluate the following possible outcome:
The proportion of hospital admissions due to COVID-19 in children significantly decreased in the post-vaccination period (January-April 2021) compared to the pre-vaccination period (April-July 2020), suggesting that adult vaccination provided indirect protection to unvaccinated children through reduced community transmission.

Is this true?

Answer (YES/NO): NO